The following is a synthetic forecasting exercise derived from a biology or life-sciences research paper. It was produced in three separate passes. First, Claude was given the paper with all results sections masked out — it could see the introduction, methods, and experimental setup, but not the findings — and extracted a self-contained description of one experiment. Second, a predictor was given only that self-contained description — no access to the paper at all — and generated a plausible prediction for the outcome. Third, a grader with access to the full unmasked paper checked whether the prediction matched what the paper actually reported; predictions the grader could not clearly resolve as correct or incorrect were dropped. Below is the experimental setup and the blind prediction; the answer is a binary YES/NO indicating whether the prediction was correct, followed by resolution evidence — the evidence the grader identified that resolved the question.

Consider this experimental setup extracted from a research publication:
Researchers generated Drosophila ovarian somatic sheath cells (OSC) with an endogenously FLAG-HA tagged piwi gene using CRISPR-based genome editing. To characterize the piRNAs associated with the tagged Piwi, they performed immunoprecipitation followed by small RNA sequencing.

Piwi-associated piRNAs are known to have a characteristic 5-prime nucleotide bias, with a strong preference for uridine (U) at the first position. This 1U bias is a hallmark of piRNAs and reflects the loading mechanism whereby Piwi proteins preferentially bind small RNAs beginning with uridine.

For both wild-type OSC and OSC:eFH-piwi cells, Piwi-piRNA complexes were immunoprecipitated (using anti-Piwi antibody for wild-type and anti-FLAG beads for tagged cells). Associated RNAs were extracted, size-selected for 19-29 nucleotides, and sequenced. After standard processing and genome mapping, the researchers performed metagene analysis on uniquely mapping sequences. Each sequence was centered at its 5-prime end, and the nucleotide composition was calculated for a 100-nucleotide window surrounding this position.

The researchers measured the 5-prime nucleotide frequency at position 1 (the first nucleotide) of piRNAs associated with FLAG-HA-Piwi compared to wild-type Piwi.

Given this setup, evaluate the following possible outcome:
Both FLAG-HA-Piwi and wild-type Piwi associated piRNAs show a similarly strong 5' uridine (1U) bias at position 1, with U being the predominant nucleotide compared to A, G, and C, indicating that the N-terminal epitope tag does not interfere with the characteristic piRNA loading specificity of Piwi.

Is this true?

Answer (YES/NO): YES